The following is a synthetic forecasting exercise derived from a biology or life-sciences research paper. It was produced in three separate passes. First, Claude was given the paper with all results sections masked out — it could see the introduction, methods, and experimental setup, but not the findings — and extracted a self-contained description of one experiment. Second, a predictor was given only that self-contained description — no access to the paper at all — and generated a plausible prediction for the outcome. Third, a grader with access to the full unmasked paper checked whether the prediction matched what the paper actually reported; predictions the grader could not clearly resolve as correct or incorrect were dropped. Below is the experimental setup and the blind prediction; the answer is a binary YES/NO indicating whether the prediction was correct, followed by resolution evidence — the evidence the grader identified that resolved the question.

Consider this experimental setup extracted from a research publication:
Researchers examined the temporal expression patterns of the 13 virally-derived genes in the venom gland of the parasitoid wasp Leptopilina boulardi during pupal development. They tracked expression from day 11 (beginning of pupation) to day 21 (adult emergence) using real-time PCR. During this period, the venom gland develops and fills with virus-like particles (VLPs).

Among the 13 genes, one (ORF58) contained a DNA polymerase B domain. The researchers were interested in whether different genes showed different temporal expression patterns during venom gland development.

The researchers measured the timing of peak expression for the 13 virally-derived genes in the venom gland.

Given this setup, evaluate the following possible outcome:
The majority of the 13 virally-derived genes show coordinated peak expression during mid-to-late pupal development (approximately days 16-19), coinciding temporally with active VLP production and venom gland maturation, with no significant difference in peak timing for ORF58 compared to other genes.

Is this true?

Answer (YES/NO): NO